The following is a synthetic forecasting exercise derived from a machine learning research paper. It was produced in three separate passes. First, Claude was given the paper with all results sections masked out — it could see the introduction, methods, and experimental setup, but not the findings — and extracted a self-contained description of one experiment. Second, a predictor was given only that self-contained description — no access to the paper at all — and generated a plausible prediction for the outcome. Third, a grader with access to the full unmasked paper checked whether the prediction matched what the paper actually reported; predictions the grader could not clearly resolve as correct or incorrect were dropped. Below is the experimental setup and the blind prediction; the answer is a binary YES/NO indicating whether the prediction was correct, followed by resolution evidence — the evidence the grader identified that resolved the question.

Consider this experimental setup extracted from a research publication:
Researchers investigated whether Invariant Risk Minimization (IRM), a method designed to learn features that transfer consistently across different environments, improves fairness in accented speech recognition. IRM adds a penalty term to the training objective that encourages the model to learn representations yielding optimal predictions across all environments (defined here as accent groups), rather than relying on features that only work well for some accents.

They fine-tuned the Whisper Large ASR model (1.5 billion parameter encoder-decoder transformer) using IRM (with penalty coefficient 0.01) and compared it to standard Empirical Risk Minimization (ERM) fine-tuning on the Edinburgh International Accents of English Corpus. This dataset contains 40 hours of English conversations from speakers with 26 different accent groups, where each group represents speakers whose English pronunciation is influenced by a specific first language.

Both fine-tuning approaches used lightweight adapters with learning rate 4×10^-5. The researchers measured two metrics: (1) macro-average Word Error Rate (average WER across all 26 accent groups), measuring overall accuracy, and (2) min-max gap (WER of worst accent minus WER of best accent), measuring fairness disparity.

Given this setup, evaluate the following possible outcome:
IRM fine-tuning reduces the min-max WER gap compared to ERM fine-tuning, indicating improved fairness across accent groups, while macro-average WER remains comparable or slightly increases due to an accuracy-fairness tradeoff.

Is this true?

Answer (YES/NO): NO